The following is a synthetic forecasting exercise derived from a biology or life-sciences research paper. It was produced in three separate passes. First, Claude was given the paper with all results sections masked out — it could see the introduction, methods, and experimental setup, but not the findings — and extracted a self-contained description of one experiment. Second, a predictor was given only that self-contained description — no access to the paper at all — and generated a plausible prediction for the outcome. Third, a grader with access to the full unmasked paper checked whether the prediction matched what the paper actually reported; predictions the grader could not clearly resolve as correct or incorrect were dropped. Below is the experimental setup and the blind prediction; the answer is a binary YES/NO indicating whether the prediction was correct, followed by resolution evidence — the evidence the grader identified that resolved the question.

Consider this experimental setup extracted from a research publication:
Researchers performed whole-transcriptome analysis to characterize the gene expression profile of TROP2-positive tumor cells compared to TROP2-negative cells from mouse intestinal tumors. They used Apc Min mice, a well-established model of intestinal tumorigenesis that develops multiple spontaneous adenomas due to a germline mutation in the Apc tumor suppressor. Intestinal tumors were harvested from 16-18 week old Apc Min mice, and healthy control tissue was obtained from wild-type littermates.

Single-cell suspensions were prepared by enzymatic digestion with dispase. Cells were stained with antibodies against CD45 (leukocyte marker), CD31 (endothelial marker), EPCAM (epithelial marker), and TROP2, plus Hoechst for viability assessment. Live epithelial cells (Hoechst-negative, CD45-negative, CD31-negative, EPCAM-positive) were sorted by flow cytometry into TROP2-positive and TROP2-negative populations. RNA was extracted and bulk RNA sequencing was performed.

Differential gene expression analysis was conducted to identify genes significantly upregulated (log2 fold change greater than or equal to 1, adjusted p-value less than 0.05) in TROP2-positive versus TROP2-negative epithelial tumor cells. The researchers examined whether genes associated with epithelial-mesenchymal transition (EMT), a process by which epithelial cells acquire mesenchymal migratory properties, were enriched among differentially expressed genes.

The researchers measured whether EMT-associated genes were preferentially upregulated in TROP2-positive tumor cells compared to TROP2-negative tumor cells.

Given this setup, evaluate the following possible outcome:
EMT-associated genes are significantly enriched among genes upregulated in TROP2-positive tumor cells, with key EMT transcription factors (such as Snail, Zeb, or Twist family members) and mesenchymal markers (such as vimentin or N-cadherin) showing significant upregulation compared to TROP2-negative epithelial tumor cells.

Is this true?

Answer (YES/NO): NO